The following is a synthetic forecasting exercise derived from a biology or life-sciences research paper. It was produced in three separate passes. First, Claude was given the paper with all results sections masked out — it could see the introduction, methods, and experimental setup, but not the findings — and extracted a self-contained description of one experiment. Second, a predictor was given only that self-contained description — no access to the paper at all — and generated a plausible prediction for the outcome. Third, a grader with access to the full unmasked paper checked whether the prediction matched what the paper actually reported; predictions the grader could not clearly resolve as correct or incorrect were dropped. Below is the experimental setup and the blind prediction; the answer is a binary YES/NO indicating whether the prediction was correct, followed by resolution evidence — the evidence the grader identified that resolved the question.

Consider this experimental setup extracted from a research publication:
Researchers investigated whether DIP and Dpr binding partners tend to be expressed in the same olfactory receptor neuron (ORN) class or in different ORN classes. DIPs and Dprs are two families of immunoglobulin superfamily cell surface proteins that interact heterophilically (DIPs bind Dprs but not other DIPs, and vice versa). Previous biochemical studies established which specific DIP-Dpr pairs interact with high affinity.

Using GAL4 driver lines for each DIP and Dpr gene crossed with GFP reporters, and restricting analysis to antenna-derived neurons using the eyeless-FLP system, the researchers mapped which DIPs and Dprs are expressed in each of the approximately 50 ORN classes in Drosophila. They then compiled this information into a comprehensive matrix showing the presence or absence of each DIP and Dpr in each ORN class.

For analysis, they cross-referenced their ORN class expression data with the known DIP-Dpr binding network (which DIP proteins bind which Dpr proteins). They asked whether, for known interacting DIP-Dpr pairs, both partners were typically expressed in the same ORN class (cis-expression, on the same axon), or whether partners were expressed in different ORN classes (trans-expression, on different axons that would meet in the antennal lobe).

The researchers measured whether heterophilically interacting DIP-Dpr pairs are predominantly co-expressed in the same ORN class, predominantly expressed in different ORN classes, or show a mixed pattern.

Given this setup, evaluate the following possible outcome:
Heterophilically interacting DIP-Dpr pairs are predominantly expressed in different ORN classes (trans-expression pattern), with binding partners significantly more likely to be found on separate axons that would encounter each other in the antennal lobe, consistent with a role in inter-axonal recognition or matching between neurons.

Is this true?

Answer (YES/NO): NO